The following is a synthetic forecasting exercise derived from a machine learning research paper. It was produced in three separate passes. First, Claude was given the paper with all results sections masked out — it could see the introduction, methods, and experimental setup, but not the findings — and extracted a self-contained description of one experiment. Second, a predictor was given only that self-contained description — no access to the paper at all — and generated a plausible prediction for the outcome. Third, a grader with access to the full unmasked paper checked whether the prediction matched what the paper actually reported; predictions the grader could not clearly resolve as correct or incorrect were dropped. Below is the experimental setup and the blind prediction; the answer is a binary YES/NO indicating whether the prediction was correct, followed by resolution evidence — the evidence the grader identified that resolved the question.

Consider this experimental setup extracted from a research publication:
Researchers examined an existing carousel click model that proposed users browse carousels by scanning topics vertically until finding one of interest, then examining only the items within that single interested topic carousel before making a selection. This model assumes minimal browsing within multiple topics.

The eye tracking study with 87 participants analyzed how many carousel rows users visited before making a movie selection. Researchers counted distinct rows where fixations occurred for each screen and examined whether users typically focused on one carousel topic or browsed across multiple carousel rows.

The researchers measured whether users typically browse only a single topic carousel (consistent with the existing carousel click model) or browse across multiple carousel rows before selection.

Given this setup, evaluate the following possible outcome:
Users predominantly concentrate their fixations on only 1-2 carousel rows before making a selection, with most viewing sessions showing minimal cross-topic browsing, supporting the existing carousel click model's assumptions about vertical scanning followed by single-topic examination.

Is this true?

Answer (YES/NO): NO